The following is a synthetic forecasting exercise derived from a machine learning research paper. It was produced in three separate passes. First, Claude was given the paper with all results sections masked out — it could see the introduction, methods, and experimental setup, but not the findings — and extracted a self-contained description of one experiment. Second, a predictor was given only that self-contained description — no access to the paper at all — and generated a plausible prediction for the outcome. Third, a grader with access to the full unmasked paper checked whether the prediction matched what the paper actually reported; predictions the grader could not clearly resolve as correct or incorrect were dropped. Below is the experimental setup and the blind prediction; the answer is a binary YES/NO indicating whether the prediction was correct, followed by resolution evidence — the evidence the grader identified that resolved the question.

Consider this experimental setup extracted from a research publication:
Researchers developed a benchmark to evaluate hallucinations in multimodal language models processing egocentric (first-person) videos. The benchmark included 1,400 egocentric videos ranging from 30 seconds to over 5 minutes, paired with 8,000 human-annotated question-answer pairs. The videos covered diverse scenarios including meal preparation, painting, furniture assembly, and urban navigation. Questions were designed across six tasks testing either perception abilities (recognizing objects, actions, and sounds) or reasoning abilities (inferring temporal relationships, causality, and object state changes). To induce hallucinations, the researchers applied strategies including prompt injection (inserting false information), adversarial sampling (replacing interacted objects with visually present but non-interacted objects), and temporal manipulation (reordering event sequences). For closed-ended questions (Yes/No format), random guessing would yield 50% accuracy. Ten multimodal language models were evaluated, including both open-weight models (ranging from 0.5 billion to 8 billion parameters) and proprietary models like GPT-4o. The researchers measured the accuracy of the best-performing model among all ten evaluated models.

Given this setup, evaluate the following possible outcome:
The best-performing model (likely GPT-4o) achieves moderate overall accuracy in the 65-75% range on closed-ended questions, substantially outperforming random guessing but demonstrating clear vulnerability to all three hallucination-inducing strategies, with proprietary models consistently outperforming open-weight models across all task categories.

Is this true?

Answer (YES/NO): NO